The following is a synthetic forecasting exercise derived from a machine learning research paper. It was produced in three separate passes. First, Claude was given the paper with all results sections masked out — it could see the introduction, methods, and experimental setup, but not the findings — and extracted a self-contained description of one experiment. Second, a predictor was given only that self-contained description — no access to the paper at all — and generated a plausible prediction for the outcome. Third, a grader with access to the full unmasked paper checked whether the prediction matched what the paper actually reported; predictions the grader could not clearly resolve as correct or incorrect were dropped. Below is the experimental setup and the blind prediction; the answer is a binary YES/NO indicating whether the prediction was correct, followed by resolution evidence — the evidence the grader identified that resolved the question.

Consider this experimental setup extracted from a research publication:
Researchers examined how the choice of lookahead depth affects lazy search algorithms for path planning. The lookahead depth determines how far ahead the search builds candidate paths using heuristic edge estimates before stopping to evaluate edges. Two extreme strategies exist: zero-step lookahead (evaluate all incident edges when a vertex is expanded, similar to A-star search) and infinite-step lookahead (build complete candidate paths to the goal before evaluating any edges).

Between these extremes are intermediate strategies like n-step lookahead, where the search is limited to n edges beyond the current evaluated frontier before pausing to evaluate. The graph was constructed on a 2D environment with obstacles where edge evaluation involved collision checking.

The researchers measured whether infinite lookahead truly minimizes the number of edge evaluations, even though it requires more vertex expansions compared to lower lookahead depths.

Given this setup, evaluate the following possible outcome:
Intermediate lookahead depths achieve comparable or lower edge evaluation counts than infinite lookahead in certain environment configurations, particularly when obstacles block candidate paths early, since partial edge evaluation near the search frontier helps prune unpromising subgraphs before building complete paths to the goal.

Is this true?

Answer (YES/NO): NO